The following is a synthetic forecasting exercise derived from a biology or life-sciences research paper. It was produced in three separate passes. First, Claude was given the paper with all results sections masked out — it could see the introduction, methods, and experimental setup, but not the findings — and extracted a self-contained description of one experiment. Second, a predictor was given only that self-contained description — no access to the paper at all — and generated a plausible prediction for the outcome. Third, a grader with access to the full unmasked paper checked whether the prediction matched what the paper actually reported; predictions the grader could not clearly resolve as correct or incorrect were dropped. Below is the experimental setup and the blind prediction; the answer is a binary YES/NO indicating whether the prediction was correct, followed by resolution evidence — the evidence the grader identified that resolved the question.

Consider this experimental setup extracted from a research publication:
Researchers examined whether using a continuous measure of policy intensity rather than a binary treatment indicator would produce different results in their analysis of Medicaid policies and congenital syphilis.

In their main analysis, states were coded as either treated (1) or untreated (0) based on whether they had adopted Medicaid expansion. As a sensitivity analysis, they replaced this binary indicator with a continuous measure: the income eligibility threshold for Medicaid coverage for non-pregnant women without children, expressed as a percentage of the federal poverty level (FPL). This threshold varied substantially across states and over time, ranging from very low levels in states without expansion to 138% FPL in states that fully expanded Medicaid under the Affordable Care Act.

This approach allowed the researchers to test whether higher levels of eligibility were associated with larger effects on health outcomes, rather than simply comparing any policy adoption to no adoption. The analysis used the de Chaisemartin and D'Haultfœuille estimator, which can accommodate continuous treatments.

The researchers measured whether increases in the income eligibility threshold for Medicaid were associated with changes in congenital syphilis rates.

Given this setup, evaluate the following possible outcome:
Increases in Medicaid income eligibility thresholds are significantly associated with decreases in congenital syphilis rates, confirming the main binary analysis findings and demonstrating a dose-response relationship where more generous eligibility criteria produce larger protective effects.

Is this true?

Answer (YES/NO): NO